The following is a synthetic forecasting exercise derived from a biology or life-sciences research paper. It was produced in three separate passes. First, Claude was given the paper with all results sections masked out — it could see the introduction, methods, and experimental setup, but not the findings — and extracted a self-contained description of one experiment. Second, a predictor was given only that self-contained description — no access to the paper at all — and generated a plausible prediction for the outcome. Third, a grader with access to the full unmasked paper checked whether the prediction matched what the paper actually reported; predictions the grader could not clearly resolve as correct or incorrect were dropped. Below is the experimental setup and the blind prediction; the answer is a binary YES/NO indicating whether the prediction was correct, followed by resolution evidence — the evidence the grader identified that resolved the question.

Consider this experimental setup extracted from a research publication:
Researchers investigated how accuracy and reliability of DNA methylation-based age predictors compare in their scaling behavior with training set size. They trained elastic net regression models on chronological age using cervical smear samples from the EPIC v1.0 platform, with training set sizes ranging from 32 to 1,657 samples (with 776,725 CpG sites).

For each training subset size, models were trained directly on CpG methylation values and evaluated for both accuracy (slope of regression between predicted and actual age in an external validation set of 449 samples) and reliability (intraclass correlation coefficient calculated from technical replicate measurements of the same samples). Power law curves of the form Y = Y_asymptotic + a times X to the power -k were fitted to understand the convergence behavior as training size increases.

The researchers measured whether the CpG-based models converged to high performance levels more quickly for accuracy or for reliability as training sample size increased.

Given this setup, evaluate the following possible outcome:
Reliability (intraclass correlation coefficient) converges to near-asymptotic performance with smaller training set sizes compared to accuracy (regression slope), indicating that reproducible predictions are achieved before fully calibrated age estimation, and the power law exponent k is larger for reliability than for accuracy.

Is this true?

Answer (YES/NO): YES